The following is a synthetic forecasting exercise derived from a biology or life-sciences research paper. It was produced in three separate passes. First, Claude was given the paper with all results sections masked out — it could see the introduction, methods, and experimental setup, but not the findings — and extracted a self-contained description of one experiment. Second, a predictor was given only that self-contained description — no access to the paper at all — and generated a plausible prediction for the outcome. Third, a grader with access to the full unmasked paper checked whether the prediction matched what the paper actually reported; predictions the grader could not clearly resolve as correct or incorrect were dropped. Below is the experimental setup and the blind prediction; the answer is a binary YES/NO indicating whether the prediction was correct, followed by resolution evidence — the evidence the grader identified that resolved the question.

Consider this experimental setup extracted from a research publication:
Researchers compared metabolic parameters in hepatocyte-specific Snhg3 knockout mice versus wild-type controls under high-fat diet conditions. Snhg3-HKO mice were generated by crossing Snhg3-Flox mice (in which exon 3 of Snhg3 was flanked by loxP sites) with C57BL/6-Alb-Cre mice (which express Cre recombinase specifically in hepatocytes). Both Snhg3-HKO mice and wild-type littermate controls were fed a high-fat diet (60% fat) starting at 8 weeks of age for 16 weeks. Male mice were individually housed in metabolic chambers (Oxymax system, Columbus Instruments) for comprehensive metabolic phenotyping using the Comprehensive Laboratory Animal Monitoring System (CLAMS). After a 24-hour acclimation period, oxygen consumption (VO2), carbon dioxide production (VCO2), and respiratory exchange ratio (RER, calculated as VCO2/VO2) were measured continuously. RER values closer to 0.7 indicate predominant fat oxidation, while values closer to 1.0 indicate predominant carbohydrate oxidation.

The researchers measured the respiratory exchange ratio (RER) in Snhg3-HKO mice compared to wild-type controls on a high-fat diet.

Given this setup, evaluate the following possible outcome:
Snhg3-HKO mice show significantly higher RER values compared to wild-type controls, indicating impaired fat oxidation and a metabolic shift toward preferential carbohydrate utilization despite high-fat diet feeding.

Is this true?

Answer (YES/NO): NO